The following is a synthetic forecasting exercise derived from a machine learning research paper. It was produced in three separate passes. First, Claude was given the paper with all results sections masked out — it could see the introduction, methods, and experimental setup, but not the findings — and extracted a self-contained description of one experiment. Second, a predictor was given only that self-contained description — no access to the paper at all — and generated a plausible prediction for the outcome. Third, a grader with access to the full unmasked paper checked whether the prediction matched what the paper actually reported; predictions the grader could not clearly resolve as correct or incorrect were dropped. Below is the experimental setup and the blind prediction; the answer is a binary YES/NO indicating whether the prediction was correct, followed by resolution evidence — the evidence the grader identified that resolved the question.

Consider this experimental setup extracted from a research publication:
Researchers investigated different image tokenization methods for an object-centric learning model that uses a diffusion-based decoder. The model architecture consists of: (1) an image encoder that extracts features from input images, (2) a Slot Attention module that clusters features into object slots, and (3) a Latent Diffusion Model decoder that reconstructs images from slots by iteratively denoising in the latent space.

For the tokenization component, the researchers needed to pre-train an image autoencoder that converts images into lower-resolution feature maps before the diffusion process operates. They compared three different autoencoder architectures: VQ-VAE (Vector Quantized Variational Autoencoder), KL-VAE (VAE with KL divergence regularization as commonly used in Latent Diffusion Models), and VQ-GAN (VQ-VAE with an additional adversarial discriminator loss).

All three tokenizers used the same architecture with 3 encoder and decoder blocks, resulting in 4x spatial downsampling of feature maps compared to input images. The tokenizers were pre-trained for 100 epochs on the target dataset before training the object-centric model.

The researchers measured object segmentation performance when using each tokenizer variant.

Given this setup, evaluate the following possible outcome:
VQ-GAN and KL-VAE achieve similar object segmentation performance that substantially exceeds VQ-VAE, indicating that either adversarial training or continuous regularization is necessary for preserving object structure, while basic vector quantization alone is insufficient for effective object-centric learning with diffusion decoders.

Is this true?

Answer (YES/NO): NO